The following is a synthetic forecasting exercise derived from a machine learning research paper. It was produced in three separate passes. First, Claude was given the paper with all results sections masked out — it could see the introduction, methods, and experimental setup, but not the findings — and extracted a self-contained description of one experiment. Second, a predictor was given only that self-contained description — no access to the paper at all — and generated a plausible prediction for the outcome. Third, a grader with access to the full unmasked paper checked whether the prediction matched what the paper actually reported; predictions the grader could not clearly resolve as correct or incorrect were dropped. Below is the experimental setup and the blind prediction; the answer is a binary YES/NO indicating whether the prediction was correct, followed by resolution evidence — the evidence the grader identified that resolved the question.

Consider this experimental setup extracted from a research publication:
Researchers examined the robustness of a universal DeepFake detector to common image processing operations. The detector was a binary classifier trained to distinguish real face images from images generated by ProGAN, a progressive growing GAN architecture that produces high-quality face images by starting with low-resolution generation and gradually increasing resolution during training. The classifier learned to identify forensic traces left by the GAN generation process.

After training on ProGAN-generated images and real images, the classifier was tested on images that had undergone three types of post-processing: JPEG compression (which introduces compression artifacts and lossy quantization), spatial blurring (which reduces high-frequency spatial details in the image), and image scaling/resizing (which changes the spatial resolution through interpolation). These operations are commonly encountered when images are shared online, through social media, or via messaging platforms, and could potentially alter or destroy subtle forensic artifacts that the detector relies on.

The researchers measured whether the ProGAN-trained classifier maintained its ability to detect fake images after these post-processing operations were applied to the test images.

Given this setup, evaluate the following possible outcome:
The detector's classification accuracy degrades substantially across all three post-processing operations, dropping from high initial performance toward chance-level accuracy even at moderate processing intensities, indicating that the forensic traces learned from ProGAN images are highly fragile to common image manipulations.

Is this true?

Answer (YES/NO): NO